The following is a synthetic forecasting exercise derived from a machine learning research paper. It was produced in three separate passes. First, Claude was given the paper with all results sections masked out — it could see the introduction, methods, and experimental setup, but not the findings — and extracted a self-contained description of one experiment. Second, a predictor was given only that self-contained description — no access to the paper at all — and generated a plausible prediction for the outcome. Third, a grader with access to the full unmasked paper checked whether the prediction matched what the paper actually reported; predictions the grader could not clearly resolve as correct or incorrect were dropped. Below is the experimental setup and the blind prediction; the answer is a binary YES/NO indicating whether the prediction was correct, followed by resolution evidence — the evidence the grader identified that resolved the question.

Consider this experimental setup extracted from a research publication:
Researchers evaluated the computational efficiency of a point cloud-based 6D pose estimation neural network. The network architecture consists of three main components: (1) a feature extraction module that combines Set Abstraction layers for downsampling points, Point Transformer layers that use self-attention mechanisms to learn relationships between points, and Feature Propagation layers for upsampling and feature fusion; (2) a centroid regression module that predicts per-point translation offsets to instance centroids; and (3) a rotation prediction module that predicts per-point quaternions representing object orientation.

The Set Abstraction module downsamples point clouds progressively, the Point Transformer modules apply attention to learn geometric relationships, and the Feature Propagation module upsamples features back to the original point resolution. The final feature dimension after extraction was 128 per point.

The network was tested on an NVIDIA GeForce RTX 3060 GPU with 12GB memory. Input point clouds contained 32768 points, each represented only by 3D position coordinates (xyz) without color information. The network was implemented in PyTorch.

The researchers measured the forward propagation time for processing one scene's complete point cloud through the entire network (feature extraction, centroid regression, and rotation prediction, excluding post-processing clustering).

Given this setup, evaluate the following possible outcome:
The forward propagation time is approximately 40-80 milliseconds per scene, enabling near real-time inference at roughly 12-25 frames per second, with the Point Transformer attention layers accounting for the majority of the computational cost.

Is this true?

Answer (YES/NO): NO